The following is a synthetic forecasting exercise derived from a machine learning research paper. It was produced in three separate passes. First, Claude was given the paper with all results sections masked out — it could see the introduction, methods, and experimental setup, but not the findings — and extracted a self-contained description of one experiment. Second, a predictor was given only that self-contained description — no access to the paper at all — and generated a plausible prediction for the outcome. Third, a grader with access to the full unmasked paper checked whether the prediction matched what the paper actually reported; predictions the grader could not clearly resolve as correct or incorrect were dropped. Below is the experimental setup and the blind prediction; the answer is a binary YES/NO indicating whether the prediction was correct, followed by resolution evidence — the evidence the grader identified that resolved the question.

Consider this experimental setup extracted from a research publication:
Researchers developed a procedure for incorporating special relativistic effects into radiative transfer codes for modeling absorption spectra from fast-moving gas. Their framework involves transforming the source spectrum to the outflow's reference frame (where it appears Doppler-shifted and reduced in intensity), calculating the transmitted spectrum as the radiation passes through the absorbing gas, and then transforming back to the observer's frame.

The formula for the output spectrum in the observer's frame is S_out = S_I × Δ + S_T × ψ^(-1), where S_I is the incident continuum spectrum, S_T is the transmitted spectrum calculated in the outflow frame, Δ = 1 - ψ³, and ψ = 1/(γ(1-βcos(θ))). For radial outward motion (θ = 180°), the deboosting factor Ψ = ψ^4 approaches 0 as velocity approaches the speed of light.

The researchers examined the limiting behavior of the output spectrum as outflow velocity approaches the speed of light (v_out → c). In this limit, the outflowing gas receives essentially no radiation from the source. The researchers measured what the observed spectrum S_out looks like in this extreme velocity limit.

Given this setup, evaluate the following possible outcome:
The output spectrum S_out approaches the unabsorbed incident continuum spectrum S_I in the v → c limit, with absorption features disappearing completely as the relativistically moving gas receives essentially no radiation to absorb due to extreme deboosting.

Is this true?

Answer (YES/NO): YES